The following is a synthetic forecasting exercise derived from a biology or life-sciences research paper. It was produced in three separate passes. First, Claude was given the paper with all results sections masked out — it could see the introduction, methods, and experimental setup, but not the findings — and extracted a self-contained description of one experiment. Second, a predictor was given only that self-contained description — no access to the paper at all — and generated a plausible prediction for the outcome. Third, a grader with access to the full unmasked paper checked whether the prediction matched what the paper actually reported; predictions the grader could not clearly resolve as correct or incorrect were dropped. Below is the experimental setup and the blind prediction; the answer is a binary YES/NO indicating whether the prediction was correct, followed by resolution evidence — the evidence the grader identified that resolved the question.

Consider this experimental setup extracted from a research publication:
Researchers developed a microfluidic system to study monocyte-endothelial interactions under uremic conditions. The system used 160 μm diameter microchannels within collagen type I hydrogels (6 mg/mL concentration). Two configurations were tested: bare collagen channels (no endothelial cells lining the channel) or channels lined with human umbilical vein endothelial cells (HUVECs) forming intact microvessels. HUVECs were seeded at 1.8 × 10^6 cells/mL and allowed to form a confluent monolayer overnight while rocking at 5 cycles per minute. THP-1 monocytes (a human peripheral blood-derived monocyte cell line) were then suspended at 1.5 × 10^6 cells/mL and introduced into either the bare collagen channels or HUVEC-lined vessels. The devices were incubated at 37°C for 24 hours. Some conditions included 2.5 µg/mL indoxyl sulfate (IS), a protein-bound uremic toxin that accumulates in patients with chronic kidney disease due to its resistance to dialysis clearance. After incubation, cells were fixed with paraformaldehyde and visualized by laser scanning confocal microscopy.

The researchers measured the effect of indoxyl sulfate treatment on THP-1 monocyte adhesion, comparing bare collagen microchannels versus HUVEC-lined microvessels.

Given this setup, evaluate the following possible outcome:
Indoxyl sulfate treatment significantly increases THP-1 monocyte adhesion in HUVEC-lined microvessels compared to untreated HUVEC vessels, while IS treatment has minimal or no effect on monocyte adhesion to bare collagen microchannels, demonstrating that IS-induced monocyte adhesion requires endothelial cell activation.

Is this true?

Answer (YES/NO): NO